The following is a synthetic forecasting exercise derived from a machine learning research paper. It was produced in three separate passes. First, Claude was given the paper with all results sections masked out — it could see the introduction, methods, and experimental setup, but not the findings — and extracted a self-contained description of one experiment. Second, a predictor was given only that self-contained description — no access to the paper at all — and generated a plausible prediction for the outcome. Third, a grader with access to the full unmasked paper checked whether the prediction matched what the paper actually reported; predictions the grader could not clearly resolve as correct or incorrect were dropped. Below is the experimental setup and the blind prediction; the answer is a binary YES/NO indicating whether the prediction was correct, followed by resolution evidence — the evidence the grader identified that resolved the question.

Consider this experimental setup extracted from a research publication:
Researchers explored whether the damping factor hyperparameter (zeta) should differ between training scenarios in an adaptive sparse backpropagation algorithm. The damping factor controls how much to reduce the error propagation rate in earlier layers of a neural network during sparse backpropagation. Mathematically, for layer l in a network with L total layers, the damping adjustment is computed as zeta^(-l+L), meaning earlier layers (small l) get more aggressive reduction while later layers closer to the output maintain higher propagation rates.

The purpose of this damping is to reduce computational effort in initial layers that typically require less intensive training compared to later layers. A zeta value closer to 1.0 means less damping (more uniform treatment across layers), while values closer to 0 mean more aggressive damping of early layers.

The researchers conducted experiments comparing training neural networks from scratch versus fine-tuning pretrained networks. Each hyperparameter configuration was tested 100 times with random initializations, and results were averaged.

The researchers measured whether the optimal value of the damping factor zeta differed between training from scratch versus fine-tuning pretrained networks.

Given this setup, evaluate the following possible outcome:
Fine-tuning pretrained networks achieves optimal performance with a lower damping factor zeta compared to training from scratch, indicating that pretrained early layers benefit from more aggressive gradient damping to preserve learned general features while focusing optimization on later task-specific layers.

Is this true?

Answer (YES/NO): NO